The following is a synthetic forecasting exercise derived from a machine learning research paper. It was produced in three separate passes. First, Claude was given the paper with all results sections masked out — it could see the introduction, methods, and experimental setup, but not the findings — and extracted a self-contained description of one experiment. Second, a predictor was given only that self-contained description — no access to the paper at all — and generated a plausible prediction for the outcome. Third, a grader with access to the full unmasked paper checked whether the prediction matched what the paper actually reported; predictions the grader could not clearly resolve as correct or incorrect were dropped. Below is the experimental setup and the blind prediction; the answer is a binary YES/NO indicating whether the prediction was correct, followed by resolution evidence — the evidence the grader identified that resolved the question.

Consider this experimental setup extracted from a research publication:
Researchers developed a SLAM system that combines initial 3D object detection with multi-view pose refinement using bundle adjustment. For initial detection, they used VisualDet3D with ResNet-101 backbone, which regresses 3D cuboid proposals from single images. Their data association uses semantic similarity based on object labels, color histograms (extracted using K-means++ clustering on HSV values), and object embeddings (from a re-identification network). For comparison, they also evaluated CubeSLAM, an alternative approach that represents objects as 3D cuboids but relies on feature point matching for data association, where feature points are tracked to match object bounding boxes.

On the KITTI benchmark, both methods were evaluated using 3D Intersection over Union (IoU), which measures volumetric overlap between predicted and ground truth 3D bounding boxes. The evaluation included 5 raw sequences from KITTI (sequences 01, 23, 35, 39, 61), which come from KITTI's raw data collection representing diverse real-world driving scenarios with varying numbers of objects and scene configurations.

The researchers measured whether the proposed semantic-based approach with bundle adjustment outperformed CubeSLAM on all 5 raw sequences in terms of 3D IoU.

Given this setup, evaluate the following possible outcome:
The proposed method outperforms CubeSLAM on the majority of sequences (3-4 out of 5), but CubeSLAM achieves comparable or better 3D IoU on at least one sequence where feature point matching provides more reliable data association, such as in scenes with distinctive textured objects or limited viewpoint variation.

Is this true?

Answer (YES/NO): YES